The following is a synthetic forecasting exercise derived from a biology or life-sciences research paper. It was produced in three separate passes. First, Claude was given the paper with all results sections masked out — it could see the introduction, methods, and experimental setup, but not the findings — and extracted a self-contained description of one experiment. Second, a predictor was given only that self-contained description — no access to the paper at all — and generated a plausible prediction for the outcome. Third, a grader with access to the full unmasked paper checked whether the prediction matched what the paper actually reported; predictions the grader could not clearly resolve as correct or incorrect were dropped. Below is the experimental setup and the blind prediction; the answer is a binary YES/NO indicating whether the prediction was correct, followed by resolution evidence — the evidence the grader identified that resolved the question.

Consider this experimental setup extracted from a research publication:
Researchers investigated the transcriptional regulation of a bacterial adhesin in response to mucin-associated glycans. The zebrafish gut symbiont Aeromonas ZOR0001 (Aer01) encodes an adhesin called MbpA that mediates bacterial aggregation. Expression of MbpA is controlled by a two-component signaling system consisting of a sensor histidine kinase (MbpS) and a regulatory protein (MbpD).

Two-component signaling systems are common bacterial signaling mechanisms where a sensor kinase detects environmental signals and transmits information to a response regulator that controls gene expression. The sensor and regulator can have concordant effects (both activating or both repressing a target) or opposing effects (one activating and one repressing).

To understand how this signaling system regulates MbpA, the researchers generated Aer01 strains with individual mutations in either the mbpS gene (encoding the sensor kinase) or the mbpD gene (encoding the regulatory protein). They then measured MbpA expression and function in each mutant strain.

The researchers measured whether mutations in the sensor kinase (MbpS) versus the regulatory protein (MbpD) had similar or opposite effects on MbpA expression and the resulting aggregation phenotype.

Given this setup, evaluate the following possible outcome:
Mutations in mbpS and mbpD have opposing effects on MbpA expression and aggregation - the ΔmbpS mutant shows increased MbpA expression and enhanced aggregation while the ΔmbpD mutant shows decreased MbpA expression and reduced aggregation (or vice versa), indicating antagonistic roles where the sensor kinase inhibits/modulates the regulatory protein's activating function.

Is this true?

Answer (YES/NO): NO